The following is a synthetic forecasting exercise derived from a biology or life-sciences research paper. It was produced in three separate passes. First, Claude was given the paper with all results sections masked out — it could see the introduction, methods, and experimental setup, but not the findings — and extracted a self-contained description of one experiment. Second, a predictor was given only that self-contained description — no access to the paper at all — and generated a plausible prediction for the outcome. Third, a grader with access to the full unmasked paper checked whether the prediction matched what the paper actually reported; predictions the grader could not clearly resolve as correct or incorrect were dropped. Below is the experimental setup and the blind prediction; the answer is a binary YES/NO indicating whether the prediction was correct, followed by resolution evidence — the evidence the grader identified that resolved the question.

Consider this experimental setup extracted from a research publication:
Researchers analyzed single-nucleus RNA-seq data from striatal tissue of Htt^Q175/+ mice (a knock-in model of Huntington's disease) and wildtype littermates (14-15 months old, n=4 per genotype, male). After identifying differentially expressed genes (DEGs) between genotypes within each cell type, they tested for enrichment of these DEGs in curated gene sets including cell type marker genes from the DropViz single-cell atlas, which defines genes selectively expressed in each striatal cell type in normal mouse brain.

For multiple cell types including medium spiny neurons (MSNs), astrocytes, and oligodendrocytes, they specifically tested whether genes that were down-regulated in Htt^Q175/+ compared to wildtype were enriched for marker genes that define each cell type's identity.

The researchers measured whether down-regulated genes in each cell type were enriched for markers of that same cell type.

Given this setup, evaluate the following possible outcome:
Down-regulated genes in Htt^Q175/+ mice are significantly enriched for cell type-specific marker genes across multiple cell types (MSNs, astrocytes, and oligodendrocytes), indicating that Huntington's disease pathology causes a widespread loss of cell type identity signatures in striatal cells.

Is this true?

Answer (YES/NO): YES